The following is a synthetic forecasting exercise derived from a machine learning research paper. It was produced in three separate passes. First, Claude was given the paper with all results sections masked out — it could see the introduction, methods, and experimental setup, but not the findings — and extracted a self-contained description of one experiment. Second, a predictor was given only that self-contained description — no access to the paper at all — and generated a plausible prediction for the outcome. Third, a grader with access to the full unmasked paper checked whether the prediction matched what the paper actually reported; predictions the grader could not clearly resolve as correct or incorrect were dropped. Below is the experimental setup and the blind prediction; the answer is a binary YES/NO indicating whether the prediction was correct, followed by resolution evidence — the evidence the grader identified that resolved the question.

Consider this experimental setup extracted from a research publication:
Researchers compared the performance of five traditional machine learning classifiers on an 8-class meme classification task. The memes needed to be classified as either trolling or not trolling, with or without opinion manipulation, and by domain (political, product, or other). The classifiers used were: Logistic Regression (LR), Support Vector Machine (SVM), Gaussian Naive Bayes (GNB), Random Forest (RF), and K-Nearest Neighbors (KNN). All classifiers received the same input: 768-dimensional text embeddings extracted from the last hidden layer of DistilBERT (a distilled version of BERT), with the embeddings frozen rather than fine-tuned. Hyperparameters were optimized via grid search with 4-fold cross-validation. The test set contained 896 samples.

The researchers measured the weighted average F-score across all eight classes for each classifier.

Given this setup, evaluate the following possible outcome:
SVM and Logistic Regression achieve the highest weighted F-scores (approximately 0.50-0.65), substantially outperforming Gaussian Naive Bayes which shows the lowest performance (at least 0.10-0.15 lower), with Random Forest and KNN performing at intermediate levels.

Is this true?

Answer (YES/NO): NO